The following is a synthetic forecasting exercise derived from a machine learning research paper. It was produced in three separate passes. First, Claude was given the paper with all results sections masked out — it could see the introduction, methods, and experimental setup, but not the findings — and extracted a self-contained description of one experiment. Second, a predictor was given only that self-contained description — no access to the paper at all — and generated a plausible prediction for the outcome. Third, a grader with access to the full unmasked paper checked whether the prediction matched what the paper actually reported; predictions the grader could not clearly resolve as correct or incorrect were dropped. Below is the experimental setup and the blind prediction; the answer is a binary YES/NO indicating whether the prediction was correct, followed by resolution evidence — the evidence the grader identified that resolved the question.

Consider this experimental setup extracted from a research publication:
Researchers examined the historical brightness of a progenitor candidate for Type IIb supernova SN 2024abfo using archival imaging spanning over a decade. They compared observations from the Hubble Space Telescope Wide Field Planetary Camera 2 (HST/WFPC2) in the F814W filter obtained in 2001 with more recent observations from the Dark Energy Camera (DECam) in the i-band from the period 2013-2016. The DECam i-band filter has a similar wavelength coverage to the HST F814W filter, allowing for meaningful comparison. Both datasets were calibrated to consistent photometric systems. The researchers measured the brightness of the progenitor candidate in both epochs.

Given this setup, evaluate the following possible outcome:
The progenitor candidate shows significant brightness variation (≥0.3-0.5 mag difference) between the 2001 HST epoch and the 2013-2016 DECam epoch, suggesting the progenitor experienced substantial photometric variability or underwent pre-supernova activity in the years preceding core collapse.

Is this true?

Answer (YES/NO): YES